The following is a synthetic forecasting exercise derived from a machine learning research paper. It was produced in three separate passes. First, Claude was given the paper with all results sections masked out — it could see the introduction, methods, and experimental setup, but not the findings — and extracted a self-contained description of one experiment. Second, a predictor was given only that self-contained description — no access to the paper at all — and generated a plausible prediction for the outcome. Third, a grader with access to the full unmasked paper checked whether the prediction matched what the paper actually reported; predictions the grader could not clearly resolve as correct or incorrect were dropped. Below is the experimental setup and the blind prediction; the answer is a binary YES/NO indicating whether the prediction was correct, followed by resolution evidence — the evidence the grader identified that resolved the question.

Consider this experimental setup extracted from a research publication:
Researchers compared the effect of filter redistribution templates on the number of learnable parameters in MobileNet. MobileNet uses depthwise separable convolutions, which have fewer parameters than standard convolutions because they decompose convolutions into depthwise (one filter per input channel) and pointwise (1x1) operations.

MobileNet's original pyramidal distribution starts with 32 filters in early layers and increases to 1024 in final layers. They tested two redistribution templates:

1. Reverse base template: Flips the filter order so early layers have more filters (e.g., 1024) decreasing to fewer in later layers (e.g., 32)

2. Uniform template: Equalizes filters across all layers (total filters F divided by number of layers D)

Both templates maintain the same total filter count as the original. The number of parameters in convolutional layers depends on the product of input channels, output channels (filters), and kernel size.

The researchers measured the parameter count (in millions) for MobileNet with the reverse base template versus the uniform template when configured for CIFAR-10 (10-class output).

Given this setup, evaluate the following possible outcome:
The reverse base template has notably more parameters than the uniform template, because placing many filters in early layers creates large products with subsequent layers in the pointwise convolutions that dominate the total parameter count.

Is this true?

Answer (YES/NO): NO